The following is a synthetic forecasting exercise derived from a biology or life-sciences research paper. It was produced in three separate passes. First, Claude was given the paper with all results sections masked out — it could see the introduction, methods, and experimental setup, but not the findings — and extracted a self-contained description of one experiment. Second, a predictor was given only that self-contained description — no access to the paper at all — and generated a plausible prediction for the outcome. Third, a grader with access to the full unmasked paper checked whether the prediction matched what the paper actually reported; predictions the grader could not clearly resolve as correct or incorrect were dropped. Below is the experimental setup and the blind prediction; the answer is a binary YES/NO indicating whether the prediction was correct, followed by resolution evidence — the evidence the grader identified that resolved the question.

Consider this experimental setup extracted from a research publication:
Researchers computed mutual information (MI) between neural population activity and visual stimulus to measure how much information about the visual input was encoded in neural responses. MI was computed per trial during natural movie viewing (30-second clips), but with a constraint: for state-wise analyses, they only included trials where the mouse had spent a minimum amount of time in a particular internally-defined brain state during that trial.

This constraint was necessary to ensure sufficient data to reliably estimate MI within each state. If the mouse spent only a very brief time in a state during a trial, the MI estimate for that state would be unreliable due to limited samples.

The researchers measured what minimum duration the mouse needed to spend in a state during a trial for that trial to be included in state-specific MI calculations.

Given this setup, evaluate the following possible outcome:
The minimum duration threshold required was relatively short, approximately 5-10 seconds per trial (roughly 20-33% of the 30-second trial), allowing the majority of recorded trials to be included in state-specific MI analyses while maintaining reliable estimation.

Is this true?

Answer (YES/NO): NO